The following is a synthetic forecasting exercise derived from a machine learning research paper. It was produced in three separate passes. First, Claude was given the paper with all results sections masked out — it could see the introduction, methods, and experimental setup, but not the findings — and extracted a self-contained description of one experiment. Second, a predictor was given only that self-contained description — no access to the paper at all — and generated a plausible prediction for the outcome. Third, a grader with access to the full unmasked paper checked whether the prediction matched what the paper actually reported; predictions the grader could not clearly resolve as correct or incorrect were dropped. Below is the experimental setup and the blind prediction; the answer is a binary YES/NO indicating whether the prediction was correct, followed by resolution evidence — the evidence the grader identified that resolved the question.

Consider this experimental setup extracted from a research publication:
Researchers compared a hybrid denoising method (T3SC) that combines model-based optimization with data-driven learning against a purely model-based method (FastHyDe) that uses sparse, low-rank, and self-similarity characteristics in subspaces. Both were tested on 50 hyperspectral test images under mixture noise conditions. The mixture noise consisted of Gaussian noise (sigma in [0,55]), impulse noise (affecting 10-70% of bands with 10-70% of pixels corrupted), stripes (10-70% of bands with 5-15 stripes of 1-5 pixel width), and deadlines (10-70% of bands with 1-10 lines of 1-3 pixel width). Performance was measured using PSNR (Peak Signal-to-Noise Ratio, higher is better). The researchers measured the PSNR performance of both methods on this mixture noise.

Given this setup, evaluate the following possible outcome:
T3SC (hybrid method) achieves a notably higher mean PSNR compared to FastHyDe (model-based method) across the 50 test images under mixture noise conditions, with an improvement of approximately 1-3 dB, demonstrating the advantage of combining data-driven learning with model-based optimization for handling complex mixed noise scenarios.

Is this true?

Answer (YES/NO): NO